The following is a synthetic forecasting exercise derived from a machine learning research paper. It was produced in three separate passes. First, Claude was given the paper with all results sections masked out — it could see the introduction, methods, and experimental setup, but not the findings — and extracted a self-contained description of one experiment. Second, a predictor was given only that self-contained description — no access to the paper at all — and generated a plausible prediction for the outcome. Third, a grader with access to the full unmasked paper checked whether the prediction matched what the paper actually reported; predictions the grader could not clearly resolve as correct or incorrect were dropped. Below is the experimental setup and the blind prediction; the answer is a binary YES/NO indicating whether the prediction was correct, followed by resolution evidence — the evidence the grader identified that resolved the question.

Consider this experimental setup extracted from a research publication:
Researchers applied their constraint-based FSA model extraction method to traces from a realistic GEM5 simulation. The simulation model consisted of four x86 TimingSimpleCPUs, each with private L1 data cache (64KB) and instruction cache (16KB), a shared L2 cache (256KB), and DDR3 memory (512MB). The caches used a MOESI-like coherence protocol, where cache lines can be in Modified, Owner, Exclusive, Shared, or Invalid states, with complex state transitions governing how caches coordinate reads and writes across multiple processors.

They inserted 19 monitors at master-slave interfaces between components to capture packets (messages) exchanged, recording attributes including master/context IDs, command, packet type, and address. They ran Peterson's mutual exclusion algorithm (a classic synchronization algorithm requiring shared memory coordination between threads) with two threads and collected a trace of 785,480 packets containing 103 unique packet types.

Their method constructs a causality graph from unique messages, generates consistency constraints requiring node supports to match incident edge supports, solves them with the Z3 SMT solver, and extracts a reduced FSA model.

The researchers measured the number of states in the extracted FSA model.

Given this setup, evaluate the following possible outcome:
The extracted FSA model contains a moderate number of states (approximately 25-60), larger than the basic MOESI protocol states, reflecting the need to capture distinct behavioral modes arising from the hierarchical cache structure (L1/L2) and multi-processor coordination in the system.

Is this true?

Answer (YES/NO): NO